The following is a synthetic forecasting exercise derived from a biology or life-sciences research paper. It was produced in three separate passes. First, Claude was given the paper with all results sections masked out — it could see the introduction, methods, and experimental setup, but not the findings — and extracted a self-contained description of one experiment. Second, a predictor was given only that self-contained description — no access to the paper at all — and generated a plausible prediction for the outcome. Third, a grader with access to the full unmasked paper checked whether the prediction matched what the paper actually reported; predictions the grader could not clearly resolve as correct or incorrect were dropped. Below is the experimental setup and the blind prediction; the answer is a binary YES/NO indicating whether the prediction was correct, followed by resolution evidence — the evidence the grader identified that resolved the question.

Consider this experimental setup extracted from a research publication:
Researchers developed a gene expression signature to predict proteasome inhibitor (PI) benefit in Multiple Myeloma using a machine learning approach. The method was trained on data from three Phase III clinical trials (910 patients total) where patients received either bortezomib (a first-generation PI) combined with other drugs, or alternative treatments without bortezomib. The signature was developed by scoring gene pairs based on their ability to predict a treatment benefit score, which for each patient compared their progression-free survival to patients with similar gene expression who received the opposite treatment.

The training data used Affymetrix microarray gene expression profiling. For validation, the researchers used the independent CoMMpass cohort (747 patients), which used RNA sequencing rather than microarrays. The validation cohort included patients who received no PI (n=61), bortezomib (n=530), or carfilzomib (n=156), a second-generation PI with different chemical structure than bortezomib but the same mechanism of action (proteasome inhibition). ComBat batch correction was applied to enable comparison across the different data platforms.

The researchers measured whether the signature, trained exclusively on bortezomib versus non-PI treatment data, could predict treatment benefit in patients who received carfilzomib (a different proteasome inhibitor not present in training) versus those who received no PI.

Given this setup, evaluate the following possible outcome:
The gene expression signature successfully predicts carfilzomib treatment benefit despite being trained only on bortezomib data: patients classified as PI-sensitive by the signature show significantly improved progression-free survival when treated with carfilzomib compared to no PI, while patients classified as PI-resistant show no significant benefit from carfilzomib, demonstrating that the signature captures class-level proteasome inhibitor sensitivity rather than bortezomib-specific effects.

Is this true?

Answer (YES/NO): NO